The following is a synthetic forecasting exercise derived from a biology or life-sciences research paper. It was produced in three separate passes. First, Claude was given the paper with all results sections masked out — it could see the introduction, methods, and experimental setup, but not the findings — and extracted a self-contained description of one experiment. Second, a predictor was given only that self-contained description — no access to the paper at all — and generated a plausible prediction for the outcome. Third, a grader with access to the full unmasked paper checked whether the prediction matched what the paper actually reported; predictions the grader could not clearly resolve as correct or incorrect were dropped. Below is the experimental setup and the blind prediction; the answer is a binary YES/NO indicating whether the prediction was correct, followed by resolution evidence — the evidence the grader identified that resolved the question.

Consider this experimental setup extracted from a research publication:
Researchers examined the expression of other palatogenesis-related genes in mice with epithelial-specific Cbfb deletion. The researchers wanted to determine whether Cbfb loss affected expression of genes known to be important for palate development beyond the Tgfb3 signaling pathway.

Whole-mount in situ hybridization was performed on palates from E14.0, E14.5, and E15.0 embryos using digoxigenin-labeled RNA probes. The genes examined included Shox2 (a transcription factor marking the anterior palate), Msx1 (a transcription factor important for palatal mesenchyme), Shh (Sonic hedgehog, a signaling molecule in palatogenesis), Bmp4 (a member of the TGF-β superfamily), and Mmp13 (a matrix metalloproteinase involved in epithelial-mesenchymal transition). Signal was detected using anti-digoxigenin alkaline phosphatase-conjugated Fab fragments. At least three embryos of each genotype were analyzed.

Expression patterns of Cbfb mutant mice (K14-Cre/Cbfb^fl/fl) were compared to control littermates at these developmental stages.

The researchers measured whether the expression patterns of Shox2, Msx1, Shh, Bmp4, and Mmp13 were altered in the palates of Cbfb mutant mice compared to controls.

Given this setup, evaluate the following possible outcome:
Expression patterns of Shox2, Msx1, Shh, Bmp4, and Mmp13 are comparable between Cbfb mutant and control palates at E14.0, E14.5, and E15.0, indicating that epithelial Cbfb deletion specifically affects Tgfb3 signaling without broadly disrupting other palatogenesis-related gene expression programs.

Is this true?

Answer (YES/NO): NO